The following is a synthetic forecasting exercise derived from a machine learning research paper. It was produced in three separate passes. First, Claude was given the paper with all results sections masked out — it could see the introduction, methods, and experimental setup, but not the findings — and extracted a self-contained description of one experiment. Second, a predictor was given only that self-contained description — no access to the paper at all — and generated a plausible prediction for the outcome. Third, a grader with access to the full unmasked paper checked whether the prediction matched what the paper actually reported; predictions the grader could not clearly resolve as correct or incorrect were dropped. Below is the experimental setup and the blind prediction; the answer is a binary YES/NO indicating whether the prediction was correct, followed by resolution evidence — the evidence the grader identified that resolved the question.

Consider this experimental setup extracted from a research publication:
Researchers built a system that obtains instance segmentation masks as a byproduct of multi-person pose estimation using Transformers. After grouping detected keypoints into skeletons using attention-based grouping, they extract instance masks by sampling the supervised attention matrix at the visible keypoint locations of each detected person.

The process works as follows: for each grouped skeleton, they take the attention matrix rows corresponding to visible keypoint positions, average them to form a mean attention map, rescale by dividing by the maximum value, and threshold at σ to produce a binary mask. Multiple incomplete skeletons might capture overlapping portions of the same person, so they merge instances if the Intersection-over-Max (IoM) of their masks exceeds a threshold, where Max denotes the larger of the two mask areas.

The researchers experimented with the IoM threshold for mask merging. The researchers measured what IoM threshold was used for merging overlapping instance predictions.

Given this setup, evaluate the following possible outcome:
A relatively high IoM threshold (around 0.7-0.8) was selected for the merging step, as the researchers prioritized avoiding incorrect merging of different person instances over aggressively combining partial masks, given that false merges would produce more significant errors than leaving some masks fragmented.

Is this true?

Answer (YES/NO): NO